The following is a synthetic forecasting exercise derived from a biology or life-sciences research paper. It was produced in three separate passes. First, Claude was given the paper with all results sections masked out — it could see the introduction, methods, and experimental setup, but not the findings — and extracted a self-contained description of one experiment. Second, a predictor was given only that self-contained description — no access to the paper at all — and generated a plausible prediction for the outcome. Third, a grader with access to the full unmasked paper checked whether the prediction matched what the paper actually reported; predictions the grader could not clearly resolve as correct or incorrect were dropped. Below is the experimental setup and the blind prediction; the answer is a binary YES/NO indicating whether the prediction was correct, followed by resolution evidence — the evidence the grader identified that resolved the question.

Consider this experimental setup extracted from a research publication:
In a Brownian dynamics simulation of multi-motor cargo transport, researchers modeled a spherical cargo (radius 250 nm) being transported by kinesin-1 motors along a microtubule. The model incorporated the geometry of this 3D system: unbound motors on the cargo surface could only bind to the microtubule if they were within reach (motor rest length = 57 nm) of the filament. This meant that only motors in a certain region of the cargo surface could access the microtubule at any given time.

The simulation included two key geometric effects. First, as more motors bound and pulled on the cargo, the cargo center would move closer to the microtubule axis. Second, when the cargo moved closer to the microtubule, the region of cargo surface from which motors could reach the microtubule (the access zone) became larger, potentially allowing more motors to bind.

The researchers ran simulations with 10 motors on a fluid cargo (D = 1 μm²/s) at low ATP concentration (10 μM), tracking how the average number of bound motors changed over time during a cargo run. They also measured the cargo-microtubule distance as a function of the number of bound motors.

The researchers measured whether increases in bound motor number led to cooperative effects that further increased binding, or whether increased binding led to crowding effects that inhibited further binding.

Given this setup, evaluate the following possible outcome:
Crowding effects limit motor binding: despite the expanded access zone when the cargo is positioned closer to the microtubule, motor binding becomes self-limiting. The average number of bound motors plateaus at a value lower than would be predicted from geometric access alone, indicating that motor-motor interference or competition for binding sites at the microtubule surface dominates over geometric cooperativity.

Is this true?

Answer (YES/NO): NO